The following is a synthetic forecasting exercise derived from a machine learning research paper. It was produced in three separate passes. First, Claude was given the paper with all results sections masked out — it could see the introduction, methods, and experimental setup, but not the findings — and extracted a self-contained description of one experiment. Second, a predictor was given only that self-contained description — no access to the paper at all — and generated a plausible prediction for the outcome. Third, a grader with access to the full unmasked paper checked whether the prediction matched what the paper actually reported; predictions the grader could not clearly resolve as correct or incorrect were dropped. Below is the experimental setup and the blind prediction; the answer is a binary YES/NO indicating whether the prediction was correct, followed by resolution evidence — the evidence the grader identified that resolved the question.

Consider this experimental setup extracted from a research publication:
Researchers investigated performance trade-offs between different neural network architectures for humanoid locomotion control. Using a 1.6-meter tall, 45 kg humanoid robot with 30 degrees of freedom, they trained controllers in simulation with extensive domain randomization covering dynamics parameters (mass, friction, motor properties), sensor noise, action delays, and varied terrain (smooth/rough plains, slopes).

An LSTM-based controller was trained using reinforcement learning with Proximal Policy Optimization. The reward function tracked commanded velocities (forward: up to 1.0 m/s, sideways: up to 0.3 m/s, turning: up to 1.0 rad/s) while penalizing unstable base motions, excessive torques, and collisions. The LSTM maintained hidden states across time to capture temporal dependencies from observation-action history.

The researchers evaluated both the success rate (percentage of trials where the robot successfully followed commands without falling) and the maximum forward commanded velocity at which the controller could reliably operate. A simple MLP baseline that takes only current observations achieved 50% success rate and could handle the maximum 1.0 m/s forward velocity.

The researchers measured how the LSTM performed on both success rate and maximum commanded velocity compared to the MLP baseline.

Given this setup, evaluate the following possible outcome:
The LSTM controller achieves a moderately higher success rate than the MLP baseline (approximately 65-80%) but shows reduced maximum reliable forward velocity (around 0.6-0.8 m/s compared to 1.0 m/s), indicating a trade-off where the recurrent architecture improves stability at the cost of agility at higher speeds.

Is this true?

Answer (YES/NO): NO